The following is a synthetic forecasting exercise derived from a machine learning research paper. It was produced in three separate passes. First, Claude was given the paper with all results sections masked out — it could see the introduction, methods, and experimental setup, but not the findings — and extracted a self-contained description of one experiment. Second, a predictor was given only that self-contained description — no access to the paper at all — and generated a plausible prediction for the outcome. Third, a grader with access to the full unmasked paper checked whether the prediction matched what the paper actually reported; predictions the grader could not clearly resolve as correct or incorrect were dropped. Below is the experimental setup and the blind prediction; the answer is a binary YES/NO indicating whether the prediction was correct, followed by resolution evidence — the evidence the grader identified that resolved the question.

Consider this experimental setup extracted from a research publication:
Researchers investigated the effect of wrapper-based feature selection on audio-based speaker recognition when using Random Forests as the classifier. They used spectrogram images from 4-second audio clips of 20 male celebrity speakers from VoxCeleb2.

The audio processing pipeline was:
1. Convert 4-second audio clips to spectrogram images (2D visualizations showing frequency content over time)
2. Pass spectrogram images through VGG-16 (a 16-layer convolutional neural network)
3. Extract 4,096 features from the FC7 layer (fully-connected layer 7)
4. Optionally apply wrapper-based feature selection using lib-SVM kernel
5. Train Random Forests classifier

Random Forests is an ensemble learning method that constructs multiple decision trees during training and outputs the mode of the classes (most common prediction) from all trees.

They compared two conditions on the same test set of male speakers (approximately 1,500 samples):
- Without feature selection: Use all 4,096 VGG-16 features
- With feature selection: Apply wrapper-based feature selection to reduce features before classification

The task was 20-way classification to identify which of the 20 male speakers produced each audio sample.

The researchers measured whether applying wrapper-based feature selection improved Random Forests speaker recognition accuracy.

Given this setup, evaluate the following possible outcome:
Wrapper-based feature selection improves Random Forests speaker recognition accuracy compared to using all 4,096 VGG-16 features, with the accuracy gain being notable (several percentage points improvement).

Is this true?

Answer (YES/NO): NO